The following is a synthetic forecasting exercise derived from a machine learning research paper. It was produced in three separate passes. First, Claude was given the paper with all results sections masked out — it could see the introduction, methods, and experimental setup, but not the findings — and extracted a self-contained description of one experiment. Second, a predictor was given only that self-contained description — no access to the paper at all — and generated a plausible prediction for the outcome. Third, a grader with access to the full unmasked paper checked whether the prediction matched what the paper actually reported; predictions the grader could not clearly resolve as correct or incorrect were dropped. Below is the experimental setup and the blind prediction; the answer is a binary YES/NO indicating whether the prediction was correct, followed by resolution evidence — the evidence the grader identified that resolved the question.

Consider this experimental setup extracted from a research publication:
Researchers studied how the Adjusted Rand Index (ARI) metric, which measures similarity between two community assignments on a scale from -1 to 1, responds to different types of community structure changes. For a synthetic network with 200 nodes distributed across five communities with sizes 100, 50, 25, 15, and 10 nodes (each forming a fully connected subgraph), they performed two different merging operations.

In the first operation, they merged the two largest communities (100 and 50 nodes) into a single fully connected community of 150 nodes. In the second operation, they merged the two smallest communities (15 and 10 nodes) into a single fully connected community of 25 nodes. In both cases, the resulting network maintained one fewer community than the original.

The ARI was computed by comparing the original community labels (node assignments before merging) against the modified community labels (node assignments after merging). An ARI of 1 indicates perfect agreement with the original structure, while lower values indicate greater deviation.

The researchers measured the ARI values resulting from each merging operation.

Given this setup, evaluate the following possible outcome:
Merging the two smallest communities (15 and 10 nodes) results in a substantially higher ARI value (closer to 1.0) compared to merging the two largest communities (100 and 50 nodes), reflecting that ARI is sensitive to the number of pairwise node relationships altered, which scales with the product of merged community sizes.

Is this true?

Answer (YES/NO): YES